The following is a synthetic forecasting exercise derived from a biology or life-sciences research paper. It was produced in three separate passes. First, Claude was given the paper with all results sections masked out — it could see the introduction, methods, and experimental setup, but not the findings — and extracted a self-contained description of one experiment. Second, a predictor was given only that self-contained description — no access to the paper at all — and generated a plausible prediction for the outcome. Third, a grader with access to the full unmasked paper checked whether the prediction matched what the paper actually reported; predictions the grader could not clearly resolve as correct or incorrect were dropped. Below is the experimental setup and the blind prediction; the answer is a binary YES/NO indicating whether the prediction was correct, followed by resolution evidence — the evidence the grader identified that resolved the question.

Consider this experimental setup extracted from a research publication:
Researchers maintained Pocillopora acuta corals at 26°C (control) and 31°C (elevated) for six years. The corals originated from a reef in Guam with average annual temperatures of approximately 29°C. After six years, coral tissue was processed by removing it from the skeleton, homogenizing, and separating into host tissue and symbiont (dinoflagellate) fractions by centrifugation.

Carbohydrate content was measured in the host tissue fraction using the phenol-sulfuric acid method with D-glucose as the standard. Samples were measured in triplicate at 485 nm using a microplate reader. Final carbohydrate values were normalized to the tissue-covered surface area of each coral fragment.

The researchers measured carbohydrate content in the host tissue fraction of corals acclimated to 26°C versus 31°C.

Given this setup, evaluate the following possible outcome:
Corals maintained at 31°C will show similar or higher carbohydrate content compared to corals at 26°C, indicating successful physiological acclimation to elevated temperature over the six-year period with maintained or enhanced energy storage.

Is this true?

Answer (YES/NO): YES